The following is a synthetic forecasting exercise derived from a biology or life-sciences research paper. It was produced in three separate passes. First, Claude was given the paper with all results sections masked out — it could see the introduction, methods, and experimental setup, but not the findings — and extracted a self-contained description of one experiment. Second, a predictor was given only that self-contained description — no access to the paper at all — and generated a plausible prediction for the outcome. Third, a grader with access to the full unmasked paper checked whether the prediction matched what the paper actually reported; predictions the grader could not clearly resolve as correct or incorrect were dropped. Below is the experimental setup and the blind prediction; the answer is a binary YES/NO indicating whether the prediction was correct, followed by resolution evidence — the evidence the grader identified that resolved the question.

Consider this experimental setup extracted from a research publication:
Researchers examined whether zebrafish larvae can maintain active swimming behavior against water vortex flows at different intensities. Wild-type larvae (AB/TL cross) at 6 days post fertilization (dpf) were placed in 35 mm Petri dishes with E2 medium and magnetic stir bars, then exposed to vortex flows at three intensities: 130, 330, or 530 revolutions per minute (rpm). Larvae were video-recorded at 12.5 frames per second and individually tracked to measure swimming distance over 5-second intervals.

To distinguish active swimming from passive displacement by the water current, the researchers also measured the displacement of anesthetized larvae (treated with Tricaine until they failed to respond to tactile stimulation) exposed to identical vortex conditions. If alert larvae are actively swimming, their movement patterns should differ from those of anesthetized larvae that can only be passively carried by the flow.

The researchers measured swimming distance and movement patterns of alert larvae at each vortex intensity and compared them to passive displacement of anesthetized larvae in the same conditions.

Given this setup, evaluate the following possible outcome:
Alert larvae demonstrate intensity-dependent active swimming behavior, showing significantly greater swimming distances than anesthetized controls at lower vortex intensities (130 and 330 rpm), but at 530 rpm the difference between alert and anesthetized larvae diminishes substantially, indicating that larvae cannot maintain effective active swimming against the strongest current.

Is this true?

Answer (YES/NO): NO